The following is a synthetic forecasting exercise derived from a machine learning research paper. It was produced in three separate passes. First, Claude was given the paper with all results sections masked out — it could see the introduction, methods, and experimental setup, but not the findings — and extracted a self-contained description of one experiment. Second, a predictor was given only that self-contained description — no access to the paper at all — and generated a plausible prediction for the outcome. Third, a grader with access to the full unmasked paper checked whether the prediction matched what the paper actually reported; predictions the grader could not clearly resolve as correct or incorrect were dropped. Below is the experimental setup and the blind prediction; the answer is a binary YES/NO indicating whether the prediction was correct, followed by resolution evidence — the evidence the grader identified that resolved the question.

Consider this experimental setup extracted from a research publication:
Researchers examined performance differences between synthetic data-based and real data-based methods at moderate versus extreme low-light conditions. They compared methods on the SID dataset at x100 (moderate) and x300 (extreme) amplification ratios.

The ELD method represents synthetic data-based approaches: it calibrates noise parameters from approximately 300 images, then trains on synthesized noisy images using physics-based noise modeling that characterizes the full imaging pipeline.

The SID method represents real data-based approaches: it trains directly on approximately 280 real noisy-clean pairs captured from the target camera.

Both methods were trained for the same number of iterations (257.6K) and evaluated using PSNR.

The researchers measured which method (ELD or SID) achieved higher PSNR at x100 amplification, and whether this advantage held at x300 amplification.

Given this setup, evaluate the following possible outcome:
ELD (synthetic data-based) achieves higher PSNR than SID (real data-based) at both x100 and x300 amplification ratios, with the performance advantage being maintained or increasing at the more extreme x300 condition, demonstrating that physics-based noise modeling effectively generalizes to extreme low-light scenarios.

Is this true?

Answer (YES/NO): NO